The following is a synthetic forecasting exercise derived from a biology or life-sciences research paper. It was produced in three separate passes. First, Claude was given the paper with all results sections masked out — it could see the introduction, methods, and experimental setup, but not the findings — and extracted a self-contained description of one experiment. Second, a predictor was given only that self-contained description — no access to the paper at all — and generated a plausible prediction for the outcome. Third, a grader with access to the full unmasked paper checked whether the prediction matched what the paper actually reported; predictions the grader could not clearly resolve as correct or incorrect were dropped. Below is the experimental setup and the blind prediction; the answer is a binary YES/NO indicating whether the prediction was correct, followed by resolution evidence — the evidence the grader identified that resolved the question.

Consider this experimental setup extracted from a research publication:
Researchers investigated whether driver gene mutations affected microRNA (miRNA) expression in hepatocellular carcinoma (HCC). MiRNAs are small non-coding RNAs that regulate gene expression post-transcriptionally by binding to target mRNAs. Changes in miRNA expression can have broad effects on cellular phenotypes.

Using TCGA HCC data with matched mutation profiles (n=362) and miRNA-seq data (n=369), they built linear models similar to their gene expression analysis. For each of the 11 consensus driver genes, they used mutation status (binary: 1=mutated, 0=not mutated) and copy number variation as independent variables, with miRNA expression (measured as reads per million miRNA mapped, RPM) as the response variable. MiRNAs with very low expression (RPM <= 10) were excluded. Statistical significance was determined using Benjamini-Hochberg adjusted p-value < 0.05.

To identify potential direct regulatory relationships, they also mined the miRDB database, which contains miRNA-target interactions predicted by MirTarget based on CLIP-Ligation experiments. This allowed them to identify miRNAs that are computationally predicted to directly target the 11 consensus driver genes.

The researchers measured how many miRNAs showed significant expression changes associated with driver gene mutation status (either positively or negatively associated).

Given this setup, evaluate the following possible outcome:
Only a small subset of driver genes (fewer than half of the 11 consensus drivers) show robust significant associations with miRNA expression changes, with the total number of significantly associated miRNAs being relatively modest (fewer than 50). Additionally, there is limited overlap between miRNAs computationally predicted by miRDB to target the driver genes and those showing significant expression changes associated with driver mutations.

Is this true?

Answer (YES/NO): NO